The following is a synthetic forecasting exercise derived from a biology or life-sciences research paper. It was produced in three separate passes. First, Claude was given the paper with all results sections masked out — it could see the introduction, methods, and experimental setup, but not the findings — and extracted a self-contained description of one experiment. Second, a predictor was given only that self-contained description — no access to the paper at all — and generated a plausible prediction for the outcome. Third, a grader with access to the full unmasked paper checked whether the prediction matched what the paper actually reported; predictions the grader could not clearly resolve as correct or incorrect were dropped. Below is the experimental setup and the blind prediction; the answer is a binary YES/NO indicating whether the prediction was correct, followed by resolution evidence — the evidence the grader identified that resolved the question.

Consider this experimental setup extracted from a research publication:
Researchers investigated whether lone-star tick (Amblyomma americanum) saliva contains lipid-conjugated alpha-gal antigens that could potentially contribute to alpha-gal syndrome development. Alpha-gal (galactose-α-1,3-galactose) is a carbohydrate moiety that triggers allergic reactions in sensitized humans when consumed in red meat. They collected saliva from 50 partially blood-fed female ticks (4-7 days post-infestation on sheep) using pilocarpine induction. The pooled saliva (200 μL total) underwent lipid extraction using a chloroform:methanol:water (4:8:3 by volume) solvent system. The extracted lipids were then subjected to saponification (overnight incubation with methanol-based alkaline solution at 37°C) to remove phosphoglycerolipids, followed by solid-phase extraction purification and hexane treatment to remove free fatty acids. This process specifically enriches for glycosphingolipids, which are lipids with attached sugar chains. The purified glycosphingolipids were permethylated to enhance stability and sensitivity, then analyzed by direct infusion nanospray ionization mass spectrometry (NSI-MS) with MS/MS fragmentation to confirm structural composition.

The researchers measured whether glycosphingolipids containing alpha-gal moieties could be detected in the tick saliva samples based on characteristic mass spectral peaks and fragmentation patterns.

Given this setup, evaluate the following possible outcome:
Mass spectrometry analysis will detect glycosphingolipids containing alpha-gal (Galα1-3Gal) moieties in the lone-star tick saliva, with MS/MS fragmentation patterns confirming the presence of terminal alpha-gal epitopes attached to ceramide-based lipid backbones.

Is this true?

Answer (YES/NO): YES